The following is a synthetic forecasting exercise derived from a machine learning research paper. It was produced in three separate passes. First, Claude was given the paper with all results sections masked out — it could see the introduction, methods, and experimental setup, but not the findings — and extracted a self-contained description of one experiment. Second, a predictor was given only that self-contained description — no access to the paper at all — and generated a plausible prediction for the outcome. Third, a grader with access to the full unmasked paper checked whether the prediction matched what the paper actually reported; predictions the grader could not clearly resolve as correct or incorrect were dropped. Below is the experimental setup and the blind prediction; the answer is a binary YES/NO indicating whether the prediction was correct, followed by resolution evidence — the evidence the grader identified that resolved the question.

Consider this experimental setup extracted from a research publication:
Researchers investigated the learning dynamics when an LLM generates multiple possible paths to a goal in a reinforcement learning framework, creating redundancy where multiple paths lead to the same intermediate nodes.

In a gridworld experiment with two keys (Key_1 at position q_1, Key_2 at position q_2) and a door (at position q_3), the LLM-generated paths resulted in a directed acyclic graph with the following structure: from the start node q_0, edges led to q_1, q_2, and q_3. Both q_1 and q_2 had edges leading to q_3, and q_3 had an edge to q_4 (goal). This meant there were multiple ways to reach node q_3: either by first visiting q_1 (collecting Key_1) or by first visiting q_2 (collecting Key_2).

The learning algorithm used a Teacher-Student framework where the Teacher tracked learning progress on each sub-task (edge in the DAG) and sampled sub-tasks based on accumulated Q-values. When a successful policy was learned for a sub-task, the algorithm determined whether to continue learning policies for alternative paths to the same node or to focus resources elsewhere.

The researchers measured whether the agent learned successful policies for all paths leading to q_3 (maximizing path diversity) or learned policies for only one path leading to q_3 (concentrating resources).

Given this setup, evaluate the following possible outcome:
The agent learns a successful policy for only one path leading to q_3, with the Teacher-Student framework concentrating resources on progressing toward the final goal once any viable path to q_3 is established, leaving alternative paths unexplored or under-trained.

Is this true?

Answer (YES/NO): YES